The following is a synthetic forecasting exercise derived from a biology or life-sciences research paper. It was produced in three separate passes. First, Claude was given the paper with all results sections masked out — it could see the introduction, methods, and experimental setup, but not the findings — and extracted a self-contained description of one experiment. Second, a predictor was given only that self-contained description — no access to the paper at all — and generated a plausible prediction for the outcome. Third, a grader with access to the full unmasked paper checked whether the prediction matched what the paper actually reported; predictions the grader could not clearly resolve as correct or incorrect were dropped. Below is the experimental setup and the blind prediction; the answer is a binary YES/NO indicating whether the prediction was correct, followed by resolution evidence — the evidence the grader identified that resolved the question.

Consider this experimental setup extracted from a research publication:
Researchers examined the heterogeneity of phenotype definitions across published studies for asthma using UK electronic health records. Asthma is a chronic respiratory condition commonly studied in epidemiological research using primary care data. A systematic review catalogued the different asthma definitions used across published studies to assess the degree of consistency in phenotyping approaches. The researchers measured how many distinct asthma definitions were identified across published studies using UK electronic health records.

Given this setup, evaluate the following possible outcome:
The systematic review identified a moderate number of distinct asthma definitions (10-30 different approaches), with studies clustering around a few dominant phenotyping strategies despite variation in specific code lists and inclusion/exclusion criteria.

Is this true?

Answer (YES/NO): NO